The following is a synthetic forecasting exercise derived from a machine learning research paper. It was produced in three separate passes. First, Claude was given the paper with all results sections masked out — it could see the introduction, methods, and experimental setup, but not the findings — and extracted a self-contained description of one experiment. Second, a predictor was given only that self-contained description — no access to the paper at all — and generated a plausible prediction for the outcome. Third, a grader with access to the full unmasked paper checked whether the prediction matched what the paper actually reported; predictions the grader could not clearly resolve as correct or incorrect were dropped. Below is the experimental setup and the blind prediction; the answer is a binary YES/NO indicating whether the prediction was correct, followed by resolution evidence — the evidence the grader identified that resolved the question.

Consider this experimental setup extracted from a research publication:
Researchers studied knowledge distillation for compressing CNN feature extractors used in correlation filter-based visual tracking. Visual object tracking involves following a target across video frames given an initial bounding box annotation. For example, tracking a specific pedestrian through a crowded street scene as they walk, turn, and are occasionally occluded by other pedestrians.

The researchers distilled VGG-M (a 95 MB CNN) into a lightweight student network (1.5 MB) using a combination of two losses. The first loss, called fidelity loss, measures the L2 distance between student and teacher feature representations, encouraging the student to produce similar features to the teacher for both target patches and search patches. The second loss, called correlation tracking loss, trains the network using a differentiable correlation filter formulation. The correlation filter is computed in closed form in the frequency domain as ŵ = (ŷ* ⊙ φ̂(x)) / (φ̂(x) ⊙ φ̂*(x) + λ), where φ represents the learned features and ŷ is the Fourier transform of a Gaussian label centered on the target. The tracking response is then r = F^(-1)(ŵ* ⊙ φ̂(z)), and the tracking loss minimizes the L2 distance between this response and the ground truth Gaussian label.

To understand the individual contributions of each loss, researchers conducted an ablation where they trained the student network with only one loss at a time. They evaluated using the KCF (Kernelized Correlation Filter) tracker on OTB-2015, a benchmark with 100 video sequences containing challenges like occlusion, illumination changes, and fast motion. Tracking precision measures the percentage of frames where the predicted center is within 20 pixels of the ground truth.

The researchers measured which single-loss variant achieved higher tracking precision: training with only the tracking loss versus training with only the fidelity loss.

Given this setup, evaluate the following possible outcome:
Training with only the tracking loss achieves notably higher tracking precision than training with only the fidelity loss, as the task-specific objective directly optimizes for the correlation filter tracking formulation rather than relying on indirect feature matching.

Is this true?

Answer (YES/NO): NO